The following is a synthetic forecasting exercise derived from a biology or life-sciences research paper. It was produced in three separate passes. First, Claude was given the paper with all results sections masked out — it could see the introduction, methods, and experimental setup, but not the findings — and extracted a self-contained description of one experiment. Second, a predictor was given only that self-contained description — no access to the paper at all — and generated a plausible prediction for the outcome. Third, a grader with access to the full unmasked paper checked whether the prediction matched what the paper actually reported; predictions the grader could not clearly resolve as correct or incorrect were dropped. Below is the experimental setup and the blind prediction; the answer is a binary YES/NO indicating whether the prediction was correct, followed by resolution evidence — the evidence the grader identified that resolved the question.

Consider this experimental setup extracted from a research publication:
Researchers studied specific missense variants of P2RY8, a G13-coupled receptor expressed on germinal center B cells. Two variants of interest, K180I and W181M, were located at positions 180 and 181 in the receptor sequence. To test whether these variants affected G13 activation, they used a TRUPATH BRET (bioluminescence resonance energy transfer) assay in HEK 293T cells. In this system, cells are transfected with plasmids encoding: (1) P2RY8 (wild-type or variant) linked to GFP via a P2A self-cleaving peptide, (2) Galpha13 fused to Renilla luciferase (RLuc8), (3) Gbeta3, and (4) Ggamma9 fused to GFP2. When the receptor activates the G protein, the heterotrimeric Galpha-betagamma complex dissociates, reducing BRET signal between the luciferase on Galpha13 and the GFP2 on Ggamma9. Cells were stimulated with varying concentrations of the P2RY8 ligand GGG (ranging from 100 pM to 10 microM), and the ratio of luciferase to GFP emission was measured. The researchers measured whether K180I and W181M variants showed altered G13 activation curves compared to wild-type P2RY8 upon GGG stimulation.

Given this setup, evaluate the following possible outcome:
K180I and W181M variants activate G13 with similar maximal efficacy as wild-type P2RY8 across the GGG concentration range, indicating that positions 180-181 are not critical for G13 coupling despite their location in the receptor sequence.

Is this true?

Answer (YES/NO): YES